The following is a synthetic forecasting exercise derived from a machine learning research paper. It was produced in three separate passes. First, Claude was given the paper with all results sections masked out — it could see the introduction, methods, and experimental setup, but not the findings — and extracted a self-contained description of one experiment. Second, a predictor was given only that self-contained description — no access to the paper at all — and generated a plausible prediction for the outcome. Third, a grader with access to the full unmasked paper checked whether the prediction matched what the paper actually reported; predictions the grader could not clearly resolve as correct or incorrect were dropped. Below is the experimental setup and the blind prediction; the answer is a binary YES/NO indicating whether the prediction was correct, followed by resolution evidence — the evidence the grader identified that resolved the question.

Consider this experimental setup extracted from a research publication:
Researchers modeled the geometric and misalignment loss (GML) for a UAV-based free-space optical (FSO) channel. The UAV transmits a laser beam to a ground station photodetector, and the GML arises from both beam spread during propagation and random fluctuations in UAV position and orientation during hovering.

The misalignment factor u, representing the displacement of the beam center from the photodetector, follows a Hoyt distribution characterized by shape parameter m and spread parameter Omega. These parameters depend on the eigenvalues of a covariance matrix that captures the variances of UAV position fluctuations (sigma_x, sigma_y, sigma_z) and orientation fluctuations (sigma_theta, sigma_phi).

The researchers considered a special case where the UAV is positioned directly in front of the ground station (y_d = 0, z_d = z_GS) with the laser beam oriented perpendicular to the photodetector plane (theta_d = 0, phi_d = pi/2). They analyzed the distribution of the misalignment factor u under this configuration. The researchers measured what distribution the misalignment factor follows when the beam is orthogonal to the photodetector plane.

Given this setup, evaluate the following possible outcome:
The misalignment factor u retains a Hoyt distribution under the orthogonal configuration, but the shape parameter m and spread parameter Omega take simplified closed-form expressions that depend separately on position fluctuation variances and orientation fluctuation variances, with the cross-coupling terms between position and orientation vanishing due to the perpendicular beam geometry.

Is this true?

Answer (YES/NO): NO